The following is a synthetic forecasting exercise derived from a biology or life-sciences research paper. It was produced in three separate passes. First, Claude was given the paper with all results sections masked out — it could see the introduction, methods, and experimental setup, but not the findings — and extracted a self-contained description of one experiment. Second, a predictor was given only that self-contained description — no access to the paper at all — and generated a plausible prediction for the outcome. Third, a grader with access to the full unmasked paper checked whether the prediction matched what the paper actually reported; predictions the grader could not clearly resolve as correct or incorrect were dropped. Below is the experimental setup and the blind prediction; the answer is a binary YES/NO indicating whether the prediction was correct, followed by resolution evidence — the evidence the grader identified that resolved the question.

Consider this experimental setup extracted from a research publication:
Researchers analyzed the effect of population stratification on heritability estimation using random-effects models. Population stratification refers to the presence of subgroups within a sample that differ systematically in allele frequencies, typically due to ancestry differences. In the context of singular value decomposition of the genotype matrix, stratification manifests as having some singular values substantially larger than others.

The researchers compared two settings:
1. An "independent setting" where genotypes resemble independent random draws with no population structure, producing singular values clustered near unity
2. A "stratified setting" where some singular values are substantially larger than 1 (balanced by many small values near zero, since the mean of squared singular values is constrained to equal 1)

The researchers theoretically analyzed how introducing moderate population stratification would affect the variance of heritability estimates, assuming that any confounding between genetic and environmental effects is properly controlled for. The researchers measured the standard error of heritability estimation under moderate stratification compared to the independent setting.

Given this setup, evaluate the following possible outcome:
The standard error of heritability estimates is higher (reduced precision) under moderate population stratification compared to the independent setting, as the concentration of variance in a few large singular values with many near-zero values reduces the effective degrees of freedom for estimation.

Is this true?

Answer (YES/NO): NO